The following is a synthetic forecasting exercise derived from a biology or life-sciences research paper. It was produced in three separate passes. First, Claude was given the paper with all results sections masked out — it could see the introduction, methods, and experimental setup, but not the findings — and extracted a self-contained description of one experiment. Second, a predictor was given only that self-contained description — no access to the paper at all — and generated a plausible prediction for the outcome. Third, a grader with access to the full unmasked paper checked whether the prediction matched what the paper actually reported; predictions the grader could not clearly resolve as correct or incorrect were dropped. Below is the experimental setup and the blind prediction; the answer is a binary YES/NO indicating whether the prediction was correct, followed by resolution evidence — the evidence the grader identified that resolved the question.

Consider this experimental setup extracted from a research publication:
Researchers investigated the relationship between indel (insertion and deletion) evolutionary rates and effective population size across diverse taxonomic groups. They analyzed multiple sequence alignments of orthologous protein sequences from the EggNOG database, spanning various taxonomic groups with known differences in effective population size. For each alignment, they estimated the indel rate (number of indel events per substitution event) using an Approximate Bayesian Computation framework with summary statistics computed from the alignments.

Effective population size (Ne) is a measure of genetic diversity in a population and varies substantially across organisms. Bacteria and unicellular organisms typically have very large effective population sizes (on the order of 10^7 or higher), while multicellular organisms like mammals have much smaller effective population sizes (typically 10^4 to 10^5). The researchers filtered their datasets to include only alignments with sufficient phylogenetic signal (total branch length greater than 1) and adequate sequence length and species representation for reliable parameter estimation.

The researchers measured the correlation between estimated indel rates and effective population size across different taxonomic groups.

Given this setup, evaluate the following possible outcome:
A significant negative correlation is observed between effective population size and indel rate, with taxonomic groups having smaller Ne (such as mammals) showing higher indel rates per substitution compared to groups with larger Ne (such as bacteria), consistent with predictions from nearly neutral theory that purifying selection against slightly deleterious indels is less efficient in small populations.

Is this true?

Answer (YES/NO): YES